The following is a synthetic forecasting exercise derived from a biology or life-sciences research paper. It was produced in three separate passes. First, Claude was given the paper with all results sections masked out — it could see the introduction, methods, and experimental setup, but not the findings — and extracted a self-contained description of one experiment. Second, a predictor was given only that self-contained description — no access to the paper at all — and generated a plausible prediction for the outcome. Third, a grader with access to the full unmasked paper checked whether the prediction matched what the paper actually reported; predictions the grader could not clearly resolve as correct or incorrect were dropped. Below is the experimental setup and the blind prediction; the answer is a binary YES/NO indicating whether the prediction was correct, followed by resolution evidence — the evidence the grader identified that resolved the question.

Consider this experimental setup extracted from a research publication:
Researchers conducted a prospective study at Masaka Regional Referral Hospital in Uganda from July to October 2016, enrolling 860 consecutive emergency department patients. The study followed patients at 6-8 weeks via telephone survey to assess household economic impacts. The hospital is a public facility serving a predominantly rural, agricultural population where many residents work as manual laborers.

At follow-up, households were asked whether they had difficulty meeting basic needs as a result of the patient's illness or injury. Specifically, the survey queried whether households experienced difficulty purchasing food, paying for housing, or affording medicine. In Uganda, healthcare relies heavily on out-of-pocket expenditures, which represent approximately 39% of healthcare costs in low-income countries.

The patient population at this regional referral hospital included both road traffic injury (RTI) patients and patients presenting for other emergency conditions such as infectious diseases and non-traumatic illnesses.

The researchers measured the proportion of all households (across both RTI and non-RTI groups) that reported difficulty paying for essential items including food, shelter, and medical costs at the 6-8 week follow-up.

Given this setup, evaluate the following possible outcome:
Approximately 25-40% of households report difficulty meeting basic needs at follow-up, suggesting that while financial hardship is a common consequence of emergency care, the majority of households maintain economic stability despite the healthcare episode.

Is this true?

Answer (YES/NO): NO